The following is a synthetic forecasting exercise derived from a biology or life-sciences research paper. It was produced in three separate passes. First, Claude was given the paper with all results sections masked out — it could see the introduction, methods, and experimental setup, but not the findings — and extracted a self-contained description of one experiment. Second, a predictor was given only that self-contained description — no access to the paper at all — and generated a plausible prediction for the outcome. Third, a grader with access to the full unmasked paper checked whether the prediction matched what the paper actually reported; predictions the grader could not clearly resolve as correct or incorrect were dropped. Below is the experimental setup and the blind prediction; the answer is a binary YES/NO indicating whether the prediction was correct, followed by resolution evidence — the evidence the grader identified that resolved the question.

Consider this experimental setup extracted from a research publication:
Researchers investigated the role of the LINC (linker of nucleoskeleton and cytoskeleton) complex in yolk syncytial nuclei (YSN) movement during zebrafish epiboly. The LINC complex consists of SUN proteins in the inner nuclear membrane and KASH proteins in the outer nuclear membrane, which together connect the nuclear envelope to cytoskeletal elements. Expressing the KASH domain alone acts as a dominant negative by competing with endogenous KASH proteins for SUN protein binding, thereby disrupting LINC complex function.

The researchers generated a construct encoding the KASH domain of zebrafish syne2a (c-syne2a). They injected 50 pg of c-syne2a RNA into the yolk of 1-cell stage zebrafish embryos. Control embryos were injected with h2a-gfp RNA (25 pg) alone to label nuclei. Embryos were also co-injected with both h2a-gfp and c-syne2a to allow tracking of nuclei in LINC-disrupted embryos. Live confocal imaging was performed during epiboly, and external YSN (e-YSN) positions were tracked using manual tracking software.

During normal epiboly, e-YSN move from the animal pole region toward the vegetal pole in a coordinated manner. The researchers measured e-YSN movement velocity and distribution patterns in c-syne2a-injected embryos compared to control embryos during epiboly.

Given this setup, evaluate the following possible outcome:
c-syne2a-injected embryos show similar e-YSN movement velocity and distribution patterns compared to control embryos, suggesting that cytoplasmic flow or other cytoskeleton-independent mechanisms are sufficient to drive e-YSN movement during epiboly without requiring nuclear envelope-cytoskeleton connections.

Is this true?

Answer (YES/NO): NO